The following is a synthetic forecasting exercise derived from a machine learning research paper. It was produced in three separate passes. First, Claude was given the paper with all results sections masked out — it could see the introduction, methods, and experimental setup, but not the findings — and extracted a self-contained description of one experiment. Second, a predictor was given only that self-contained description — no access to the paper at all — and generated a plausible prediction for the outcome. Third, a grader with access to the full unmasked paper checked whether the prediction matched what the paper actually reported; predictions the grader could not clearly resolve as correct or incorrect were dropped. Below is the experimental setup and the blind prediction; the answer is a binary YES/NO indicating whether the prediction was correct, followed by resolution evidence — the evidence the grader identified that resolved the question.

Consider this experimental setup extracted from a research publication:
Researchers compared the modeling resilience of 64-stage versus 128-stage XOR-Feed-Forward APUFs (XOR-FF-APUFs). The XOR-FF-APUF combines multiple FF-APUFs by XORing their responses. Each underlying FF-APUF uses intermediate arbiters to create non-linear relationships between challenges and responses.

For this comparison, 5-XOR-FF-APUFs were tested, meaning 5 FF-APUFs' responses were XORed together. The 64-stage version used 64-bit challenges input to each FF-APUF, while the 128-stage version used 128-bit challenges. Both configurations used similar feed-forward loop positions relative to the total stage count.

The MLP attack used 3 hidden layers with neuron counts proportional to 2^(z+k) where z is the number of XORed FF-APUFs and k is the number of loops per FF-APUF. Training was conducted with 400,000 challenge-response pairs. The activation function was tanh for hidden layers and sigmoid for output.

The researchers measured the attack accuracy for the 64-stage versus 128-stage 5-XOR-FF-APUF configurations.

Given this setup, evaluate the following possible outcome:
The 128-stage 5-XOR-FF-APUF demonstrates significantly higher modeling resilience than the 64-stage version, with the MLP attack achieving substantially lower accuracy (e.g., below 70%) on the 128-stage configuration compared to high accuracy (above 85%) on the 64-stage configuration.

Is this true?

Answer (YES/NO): YES